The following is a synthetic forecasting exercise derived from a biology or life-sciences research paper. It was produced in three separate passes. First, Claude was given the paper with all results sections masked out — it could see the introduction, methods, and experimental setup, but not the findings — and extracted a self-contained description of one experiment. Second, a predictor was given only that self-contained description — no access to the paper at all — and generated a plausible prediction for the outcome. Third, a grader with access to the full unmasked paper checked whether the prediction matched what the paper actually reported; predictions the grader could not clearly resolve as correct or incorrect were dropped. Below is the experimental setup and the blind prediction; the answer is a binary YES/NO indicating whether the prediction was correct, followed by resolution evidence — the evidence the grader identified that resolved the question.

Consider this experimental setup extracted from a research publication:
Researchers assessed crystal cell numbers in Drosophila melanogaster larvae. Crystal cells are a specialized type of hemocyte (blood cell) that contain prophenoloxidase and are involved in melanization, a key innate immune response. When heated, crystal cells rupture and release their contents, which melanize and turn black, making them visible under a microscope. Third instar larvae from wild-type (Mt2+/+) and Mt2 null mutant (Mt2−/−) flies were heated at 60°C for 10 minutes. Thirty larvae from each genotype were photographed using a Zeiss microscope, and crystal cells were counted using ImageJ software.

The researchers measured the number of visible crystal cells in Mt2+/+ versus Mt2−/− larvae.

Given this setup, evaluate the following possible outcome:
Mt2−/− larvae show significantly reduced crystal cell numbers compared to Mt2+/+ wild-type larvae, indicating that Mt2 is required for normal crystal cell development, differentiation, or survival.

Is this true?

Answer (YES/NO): NO